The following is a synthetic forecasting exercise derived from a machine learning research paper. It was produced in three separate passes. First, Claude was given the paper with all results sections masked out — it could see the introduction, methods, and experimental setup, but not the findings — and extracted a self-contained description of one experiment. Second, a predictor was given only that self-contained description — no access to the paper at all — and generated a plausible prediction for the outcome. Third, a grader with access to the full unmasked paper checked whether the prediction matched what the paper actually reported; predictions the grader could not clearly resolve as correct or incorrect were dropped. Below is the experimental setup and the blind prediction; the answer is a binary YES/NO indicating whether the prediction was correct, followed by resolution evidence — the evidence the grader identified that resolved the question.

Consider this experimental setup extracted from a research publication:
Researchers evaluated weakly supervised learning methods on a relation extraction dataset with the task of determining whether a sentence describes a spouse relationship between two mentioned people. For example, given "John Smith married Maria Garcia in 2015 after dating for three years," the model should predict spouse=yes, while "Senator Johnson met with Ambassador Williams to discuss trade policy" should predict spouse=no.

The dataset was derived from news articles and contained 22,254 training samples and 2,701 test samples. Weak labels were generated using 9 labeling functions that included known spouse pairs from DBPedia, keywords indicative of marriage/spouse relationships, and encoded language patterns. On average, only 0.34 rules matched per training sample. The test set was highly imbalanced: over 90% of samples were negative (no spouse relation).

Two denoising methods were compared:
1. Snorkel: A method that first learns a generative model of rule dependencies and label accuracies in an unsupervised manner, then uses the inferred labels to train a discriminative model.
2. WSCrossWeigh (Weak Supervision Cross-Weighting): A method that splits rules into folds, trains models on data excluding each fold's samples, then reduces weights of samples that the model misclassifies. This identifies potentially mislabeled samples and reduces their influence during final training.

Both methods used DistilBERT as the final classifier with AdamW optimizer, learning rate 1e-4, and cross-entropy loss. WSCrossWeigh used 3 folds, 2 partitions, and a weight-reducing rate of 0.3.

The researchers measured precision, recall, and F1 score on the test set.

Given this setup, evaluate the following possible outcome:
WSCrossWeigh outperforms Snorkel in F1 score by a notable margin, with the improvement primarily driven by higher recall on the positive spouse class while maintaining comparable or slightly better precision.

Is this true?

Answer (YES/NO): NO